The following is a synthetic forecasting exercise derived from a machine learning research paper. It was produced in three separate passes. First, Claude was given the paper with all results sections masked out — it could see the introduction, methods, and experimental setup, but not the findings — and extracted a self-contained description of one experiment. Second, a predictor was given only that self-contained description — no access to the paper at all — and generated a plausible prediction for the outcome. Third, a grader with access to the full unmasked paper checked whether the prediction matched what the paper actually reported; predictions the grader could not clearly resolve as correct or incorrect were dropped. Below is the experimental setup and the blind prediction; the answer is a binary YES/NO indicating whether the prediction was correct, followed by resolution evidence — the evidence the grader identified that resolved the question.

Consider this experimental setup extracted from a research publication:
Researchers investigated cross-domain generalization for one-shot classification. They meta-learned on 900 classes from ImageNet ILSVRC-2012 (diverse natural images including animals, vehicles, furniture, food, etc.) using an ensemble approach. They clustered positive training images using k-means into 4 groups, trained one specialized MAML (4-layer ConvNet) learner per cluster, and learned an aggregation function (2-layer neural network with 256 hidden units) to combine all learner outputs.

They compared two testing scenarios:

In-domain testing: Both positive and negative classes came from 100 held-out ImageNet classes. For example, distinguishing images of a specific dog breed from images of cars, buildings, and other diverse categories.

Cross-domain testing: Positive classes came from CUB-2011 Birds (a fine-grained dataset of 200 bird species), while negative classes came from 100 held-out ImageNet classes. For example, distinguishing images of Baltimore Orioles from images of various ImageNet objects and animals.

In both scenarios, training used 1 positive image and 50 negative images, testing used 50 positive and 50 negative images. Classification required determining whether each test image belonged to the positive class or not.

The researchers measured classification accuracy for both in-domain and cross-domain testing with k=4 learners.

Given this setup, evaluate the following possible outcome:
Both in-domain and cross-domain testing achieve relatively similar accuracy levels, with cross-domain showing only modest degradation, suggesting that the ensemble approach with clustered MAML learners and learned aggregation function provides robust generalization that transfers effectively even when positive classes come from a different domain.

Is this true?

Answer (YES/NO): YES